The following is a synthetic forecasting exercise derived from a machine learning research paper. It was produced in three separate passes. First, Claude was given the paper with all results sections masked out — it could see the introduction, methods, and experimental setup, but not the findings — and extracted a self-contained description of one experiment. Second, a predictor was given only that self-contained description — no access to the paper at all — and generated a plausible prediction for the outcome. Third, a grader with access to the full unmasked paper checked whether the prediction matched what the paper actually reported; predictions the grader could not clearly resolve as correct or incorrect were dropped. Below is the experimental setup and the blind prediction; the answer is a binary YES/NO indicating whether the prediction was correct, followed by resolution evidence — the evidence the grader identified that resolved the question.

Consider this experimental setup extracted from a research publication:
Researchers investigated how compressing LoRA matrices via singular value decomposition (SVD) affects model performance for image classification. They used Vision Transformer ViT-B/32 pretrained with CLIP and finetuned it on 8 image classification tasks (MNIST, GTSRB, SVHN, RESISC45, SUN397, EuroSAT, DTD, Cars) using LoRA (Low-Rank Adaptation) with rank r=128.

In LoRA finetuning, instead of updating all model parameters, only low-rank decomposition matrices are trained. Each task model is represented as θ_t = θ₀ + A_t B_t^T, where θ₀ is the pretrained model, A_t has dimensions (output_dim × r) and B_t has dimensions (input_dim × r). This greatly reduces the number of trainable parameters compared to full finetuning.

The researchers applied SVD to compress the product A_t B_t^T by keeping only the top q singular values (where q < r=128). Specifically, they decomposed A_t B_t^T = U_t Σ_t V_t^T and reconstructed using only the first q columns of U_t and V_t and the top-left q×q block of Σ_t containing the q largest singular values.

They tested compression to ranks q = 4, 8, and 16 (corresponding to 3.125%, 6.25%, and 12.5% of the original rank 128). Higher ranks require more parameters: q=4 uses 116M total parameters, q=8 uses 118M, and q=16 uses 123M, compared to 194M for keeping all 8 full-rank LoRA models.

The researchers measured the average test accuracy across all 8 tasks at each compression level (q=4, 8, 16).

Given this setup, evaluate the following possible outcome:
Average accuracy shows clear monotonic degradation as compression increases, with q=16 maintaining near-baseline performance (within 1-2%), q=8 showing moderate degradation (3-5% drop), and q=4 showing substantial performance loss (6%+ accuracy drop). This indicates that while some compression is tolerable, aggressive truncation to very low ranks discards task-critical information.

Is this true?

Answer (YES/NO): YES